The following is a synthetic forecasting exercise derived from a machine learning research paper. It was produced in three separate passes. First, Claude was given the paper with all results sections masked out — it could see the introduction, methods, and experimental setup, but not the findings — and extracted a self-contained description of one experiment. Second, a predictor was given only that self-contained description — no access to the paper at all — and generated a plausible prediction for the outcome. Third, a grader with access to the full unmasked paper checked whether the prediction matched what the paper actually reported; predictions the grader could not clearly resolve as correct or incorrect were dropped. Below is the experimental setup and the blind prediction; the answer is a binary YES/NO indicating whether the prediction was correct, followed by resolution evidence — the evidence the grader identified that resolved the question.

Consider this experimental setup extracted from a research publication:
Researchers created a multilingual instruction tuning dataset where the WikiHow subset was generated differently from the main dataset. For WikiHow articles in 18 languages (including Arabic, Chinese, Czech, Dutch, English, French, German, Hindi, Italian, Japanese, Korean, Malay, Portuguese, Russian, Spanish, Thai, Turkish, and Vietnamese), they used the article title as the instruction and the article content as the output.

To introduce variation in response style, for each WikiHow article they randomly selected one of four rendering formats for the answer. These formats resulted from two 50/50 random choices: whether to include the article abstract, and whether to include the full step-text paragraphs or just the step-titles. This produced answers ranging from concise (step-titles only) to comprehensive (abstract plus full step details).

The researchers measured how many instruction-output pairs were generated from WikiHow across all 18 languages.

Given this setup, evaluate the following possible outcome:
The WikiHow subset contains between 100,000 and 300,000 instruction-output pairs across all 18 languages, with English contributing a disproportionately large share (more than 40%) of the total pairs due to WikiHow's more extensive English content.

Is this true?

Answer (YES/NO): NO